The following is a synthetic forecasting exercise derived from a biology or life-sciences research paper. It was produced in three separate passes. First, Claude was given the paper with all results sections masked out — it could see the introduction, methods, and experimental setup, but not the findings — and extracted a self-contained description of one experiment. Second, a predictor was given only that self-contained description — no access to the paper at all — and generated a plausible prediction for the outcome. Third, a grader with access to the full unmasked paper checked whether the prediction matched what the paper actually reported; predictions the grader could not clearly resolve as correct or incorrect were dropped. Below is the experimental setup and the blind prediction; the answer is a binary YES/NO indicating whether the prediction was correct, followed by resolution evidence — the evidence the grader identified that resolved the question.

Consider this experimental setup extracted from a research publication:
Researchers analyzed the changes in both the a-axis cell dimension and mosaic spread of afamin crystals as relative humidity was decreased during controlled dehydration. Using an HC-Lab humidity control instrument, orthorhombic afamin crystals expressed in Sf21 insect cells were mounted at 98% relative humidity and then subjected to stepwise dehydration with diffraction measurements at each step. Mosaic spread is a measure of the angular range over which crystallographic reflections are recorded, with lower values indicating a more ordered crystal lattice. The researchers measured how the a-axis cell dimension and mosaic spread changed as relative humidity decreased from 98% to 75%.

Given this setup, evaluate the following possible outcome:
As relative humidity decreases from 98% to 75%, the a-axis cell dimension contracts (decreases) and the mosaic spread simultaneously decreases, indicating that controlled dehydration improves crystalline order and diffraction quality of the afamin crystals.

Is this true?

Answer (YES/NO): YES